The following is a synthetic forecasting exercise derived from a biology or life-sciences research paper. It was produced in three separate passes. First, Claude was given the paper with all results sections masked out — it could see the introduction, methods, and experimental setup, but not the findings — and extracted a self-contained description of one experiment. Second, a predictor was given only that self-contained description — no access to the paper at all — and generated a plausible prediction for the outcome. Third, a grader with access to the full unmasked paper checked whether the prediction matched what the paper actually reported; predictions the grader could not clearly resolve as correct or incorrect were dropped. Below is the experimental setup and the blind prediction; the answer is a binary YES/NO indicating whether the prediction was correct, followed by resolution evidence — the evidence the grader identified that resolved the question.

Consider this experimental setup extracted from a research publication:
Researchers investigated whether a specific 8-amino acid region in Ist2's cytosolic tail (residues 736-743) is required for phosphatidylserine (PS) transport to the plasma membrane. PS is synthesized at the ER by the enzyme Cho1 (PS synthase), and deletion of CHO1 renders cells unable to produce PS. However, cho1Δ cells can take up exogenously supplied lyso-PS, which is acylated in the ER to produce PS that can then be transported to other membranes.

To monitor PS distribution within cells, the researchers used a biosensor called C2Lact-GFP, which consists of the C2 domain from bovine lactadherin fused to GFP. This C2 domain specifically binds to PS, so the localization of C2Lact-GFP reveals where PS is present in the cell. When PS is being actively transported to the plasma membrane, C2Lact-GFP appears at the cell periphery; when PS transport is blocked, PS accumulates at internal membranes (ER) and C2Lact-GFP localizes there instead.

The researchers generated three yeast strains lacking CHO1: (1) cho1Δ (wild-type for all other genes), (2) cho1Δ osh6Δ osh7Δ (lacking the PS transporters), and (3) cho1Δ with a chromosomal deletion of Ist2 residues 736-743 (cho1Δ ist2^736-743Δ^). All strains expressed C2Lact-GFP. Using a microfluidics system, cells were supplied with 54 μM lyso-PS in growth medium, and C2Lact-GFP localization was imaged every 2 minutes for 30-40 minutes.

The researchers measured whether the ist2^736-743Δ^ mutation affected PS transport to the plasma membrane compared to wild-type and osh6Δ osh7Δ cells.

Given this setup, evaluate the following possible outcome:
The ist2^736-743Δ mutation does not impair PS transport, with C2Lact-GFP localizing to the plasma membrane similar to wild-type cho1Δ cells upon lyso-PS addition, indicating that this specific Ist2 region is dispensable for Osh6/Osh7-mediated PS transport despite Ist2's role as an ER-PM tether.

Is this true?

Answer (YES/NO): NO